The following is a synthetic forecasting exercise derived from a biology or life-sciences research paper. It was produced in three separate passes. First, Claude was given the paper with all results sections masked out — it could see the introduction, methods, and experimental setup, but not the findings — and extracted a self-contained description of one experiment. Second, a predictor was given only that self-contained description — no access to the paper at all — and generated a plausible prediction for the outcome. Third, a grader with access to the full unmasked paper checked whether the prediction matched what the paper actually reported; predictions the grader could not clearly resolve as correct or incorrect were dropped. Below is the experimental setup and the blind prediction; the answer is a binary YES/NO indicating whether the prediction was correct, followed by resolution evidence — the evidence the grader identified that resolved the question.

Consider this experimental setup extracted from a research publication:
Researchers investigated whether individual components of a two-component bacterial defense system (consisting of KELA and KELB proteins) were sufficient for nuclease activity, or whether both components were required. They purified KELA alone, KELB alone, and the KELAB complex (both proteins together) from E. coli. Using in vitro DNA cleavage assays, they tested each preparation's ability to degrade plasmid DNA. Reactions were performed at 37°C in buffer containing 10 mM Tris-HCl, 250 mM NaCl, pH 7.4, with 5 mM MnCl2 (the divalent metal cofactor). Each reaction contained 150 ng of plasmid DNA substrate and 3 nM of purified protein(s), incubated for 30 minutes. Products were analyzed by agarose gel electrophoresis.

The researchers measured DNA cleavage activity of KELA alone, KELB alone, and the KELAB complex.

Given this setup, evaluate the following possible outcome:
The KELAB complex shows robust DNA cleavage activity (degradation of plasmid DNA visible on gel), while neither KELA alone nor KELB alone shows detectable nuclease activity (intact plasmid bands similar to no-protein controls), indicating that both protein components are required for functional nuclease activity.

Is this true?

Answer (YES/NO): NO